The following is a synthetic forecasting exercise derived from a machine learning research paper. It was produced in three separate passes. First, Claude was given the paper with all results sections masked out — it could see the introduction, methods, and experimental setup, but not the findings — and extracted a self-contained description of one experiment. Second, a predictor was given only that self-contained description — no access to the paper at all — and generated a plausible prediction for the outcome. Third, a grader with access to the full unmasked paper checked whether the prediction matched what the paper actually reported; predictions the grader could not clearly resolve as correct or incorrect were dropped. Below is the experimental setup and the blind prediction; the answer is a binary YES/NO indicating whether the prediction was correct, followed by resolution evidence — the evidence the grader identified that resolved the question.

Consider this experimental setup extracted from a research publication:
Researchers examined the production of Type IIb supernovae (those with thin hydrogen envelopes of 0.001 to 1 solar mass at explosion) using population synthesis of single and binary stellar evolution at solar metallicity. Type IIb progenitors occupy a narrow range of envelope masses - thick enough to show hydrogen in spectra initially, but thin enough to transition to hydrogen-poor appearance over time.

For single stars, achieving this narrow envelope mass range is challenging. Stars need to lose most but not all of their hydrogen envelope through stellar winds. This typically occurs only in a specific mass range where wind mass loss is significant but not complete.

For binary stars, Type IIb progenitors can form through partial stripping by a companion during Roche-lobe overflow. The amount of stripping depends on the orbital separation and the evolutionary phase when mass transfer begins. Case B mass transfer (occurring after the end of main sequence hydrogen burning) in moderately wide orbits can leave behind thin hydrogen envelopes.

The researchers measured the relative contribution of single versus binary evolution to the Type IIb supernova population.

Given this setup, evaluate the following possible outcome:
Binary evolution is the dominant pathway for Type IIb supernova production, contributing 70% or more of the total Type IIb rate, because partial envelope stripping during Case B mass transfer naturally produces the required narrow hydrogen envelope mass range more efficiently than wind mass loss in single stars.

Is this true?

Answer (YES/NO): NO